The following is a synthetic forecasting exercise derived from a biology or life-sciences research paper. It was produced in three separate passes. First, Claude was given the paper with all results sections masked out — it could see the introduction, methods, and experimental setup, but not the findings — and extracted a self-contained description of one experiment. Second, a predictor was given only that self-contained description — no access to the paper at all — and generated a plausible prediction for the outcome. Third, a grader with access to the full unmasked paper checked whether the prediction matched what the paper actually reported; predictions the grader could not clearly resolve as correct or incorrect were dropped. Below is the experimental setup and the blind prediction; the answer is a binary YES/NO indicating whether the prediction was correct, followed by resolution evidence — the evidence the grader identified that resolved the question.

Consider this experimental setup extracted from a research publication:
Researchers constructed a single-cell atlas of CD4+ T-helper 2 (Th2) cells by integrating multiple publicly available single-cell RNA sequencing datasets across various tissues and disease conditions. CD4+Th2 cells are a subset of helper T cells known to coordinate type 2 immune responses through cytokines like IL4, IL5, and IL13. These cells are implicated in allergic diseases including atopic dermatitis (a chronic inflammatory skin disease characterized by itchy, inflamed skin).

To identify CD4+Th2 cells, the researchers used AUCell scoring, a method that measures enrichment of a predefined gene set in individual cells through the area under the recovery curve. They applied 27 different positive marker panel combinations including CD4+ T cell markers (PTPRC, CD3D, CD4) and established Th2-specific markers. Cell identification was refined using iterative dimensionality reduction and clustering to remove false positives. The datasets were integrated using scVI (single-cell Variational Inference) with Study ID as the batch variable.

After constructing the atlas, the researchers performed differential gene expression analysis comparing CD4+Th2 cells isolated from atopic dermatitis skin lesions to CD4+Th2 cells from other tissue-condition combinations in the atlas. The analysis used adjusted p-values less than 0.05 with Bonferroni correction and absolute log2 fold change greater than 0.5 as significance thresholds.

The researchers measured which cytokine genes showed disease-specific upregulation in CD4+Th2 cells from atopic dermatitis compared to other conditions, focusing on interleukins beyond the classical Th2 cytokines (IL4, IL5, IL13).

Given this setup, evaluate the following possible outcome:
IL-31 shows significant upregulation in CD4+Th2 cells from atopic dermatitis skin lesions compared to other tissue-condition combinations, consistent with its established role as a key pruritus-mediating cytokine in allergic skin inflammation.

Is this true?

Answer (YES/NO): NO